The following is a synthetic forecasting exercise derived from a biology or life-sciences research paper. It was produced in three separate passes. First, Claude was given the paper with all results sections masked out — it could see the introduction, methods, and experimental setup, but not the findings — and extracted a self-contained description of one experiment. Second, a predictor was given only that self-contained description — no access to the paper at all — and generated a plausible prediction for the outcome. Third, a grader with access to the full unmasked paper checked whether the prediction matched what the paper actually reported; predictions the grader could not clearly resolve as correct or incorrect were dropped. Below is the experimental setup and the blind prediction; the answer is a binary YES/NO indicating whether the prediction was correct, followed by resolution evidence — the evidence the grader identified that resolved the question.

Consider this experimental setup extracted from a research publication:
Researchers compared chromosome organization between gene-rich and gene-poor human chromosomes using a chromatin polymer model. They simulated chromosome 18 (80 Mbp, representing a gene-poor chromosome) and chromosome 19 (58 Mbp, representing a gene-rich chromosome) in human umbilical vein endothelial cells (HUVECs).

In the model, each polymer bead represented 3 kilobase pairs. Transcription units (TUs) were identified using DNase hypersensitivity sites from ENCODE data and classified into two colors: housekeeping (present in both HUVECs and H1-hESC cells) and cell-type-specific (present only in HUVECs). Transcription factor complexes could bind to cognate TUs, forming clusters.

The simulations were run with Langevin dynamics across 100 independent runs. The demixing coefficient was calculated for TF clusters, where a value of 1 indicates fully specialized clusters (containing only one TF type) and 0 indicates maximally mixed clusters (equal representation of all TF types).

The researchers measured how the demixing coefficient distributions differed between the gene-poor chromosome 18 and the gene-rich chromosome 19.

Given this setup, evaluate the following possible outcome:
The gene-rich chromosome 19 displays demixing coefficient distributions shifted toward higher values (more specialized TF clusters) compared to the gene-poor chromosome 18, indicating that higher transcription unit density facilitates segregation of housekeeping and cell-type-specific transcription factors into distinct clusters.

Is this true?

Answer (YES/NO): NO